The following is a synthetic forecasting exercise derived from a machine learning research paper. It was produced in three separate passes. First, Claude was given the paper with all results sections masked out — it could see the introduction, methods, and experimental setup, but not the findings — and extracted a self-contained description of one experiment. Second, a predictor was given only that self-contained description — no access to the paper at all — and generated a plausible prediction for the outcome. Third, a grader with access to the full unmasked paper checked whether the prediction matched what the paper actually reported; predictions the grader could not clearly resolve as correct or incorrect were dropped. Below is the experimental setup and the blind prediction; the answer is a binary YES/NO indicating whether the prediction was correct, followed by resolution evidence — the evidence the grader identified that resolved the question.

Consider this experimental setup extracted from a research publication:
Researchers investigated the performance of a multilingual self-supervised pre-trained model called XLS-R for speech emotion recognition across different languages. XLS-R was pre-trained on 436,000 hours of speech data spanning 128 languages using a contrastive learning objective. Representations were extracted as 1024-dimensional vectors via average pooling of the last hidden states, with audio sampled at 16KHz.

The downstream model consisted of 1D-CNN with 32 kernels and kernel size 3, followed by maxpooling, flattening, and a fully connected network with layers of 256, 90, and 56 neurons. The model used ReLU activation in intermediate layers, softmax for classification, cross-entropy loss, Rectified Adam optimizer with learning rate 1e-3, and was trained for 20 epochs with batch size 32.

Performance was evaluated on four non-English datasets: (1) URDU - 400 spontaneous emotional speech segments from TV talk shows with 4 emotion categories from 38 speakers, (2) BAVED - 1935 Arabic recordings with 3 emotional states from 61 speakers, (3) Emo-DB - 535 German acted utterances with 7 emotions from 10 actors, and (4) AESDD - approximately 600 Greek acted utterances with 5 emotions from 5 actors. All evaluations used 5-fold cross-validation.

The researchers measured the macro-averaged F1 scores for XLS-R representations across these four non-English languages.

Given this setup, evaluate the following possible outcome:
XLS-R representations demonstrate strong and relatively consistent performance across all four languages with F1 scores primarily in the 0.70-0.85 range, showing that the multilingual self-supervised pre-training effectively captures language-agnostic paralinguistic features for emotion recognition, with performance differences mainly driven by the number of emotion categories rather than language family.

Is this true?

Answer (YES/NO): NO